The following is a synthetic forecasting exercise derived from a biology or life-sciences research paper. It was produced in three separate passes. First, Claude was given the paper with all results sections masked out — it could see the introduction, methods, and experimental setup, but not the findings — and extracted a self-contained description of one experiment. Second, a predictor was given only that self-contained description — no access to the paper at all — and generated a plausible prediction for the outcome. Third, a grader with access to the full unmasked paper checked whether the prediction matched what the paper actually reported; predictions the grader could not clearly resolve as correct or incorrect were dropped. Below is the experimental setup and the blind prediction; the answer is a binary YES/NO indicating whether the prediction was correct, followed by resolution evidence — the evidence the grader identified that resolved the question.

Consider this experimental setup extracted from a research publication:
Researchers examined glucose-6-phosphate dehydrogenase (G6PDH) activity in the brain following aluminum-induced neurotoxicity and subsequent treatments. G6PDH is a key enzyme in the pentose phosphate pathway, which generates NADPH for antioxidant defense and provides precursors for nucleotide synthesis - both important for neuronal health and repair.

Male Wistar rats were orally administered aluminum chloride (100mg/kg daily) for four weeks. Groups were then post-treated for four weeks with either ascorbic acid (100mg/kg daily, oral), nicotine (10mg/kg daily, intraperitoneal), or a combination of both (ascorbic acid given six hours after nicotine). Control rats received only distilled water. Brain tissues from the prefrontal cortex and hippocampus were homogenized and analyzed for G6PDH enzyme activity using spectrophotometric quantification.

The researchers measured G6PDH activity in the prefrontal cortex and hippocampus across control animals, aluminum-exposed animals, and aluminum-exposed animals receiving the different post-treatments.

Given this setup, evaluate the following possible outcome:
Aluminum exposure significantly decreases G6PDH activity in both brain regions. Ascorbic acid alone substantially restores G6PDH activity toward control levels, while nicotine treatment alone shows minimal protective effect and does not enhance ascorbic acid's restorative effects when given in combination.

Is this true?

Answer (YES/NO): YES